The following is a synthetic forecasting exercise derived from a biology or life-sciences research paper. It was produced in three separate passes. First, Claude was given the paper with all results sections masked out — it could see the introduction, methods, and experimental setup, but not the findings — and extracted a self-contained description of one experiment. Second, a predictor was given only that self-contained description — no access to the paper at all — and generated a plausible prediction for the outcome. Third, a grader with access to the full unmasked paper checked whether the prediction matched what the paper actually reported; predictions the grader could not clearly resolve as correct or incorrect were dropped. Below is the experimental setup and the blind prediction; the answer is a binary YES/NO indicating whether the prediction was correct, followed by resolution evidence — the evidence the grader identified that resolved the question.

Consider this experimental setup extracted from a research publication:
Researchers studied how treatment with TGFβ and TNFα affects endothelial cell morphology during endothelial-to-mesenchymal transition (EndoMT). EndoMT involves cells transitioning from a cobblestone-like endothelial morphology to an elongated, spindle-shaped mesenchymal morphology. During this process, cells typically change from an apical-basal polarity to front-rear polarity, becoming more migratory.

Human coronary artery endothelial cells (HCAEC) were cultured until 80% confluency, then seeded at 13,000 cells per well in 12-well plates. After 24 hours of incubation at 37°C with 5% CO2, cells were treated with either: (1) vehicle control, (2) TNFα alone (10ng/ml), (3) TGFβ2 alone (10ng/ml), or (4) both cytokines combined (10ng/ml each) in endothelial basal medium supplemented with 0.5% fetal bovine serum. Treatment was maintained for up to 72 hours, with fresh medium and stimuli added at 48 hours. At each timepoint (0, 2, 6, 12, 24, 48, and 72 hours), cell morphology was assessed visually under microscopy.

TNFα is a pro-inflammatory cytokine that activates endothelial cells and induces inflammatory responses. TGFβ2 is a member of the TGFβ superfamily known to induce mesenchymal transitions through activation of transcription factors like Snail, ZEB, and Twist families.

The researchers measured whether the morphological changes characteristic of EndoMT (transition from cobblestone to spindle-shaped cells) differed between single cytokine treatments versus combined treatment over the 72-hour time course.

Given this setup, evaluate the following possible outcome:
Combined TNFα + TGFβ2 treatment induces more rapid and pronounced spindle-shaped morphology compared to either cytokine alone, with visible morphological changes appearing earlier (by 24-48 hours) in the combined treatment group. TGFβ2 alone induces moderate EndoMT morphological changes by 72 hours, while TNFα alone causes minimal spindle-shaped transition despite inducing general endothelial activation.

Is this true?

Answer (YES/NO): NO